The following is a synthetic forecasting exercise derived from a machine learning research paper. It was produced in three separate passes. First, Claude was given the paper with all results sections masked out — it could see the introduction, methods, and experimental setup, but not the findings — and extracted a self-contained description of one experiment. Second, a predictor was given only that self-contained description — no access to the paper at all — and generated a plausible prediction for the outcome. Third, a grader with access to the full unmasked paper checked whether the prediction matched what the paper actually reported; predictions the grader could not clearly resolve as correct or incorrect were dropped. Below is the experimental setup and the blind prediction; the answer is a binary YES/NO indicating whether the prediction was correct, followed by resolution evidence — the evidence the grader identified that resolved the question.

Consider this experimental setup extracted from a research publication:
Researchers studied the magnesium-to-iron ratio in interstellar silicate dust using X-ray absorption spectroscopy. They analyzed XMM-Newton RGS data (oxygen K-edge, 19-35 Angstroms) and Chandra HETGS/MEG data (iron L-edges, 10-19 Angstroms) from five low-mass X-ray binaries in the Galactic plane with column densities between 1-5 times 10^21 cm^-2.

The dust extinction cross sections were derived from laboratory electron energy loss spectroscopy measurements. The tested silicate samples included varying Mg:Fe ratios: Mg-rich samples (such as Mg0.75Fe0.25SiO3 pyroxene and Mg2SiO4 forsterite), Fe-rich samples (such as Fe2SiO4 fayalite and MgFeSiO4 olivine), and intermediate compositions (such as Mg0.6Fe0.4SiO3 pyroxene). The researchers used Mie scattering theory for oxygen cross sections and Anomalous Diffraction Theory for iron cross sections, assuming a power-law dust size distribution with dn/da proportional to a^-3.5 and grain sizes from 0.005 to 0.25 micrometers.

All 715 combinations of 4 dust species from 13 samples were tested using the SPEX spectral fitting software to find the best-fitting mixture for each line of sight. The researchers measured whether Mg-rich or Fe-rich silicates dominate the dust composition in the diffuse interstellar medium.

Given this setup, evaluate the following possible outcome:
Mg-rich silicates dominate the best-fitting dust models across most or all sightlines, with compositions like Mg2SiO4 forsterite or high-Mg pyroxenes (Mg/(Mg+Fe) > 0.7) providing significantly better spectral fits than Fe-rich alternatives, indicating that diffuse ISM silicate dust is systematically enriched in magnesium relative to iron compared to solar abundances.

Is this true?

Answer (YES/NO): YES